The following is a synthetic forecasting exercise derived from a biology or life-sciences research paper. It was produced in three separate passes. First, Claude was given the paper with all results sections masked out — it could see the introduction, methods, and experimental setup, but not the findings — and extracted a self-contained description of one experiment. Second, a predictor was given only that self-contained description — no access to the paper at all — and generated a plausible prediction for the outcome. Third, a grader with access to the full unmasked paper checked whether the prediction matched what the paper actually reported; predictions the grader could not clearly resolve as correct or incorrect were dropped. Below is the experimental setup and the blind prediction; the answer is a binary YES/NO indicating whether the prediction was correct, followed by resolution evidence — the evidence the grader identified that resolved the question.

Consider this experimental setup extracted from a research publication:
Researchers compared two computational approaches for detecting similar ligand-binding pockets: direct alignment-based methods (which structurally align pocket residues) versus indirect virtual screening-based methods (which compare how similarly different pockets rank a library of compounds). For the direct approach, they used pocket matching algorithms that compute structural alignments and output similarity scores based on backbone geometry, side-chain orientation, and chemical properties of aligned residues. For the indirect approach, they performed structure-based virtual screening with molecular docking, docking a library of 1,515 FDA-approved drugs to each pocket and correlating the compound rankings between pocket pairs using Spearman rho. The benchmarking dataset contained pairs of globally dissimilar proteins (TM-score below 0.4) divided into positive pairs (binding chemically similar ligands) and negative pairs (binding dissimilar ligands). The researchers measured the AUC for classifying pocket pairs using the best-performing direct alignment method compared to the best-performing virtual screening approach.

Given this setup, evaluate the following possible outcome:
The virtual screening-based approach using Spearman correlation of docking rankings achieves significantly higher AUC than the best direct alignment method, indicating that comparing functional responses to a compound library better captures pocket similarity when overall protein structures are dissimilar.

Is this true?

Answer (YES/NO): NO